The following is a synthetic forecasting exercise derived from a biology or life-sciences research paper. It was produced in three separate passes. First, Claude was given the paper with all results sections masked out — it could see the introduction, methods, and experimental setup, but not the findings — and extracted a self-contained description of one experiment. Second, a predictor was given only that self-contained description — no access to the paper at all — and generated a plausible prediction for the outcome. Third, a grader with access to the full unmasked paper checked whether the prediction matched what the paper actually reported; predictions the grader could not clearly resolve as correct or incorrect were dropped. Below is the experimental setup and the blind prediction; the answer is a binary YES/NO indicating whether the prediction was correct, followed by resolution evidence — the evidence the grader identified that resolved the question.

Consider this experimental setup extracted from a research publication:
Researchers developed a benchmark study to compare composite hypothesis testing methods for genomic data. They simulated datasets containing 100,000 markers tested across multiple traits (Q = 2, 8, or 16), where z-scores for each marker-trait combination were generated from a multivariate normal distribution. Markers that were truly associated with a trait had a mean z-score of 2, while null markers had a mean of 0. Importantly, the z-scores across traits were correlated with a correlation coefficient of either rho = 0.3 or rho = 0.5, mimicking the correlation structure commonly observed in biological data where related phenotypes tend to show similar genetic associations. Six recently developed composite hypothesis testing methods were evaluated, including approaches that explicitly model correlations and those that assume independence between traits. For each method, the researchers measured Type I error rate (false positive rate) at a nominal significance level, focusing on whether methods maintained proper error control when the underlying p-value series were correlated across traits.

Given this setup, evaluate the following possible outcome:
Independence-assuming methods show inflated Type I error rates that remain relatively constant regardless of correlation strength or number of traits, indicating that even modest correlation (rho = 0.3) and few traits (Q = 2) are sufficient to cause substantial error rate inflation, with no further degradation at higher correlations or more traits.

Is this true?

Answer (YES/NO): NO